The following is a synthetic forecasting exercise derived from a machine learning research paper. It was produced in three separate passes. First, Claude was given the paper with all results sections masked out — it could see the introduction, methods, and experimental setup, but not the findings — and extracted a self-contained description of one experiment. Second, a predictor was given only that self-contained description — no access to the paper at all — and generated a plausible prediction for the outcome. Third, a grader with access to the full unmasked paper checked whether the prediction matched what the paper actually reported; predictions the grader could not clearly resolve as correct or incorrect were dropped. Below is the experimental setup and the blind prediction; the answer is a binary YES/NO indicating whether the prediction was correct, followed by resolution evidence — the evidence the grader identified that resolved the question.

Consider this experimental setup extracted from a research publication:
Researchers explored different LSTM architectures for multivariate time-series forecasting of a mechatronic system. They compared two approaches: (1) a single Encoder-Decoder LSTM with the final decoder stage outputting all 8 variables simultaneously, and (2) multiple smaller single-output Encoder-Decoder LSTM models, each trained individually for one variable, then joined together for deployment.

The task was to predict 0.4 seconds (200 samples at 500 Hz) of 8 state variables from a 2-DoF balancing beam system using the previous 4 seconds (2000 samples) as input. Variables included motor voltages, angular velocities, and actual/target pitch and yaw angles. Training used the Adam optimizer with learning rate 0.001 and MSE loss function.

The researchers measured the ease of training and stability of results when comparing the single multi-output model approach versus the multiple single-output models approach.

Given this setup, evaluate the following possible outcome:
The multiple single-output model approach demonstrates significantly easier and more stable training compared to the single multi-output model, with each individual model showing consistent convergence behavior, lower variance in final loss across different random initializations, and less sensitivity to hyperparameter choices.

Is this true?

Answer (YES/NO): NO